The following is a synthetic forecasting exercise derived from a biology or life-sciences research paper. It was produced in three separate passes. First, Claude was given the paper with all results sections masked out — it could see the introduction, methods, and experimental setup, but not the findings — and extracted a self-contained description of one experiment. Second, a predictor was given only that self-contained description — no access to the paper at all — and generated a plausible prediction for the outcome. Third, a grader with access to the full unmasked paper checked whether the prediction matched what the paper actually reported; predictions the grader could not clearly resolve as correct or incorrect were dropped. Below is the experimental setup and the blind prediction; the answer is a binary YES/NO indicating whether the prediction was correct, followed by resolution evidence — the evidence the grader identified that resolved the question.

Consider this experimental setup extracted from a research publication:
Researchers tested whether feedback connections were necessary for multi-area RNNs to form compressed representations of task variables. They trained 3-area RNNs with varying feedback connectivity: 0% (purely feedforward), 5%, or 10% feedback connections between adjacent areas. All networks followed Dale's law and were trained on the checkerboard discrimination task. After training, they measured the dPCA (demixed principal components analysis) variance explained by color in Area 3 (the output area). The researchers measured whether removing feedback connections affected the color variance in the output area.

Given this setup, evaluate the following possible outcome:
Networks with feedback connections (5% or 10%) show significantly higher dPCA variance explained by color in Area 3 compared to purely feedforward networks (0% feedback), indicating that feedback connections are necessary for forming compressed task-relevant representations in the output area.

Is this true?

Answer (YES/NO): NO